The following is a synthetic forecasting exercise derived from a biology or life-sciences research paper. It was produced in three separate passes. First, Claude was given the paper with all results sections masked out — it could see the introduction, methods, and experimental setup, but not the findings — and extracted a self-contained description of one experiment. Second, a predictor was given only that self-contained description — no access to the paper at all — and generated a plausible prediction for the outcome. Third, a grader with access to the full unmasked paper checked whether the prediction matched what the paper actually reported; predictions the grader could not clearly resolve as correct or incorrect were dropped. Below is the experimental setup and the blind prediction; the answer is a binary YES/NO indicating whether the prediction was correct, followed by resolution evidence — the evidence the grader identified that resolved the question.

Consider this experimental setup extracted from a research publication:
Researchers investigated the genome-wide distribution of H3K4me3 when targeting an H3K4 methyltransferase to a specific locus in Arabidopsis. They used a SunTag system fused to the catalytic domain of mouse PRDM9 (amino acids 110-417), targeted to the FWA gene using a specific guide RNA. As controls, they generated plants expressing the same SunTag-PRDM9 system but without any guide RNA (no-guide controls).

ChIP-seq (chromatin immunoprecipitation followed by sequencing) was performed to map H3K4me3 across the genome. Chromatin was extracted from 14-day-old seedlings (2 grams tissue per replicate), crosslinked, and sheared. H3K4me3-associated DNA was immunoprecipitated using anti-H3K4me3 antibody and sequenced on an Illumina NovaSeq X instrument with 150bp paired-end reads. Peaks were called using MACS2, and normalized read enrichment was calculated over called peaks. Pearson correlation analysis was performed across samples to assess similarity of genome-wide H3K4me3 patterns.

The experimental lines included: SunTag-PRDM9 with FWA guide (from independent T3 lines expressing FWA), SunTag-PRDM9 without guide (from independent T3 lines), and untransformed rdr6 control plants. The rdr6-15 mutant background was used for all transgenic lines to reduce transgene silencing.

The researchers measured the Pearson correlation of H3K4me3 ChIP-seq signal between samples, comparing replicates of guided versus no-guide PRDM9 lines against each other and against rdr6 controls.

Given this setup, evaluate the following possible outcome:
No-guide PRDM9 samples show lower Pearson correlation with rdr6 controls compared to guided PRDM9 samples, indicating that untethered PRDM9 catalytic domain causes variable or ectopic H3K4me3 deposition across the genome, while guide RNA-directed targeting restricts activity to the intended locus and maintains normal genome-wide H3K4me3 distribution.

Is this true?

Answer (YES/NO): NO